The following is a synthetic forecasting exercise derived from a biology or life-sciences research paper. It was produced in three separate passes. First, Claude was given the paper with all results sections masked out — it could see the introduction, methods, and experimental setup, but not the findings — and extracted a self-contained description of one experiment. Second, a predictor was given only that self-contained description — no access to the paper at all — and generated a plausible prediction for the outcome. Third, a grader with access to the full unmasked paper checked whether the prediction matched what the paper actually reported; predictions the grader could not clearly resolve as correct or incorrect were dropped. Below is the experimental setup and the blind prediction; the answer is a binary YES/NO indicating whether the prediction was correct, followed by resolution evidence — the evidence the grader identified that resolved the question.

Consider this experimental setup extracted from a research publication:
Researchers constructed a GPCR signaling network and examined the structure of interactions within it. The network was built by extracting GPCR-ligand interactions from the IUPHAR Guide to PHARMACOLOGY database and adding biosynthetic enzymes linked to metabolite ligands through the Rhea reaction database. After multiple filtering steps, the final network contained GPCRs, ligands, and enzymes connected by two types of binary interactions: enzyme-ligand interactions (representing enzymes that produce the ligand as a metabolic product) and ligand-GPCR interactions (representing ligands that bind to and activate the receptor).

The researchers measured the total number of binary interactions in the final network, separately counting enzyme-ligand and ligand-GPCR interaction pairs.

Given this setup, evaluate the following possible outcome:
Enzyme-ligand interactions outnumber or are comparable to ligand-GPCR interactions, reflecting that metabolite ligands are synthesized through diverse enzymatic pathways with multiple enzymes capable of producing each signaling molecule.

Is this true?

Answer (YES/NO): NO